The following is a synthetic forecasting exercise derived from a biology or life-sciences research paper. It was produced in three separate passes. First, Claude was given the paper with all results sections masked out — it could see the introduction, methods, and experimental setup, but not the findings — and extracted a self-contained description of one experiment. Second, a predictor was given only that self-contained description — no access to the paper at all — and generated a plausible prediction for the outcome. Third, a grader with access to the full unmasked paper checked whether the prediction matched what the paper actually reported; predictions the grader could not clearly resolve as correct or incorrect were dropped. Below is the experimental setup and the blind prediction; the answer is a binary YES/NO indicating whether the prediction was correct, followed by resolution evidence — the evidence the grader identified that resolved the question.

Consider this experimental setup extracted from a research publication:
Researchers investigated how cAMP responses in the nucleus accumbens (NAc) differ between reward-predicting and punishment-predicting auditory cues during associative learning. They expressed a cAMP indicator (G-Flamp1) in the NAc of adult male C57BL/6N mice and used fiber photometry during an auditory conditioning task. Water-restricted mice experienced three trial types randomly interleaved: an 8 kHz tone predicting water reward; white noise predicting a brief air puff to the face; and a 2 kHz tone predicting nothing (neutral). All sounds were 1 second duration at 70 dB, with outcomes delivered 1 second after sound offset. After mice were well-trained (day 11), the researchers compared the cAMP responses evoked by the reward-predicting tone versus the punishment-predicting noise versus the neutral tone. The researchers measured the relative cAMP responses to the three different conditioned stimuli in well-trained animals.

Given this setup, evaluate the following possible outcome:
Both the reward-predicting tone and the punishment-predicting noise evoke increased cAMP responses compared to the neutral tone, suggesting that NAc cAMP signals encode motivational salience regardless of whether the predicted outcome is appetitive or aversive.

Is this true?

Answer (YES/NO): NO